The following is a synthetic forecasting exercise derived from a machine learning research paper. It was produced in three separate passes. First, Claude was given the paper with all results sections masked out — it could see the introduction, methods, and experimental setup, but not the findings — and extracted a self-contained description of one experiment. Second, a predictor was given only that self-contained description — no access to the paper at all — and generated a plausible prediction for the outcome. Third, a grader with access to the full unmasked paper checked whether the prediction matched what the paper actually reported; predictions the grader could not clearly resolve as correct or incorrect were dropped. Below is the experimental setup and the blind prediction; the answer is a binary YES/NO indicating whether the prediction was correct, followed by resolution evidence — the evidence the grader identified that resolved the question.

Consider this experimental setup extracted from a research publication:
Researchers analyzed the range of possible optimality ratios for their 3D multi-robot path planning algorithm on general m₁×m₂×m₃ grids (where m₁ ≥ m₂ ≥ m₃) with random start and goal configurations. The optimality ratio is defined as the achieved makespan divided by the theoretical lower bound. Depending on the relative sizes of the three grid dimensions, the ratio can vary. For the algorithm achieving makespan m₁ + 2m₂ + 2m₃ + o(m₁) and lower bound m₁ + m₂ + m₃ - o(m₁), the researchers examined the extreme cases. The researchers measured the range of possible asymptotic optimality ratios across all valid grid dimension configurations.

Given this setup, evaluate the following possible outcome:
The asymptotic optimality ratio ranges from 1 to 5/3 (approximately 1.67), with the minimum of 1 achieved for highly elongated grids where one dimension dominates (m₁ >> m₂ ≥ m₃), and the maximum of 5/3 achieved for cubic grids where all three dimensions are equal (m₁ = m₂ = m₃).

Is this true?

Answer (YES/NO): NO